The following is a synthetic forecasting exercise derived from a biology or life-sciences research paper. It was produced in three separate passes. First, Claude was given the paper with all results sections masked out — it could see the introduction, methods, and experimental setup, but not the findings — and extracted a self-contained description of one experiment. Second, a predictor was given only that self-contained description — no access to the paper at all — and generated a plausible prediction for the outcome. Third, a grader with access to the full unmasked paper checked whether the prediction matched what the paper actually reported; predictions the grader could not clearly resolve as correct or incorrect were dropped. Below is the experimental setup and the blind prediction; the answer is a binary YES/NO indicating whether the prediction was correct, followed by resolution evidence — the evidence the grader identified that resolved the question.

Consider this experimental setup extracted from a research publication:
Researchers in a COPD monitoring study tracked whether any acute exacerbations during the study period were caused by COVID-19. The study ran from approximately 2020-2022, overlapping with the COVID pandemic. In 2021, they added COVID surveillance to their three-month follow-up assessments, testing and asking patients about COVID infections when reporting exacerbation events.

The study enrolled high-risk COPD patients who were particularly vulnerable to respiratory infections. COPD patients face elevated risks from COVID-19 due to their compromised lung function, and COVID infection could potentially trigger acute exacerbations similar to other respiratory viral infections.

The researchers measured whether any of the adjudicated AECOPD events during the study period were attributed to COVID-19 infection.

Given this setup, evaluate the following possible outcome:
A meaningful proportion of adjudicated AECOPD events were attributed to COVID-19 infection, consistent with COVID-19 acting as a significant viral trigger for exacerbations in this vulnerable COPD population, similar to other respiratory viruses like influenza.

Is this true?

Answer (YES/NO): NO